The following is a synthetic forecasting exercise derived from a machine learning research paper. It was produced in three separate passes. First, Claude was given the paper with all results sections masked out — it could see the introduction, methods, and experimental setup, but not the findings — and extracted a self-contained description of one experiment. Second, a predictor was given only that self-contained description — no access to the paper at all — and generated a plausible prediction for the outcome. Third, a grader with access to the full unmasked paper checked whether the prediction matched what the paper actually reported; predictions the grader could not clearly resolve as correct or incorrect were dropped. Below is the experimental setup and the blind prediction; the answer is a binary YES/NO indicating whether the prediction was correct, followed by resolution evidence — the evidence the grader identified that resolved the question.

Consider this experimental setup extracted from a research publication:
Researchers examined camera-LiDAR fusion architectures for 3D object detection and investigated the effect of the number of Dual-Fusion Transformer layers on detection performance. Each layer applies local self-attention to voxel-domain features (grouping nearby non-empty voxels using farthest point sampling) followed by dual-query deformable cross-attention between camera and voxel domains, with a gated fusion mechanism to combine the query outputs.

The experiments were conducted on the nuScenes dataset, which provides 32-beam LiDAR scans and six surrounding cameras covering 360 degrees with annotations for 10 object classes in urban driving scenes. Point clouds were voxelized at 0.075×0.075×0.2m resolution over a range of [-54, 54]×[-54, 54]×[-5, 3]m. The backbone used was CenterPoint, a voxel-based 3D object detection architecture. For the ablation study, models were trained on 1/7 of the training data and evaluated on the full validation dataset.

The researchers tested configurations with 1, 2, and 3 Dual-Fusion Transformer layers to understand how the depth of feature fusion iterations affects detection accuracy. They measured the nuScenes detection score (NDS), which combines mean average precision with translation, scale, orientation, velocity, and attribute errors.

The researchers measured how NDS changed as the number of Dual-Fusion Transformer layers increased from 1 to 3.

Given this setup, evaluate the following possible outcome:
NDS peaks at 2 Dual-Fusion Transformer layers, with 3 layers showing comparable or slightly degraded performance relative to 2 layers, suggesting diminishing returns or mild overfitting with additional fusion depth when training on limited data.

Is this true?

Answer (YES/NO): YES